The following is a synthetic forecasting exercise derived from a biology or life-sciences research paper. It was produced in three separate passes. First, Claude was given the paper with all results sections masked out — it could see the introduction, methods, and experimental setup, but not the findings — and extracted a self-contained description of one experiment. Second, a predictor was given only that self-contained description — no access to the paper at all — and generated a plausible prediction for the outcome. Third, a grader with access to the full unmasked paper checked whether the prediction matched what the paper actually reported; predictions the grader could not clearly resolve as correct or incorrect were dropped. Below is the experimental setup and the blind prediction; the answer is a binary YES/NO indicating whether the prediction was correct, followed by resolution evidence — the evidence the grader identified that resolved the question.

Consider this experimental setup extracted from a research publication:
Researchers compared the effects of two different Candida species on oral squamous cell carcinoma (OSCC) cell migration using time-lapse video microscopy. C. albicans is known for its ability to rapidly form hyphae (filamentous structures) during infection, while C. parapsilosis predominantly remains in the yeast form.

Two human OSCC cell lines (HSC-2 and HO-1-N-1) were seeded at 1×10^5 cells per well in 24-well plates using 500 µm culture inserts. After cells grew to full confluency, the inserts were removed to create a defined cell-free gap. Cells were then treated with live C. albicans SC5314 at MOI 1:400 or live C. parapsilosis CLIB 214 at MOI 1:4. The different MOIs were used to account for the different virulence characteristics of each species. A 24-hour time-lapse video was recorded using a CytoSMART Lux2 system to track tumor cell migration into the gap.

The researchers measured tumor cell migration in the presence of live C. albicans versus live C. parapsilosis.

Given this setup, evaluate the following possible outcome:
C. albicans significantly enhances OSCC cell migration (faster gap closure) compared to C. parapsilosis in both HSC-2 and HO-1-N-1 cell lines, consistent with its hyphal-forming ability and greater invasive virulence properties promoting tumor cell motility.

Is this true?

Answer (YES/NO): NO